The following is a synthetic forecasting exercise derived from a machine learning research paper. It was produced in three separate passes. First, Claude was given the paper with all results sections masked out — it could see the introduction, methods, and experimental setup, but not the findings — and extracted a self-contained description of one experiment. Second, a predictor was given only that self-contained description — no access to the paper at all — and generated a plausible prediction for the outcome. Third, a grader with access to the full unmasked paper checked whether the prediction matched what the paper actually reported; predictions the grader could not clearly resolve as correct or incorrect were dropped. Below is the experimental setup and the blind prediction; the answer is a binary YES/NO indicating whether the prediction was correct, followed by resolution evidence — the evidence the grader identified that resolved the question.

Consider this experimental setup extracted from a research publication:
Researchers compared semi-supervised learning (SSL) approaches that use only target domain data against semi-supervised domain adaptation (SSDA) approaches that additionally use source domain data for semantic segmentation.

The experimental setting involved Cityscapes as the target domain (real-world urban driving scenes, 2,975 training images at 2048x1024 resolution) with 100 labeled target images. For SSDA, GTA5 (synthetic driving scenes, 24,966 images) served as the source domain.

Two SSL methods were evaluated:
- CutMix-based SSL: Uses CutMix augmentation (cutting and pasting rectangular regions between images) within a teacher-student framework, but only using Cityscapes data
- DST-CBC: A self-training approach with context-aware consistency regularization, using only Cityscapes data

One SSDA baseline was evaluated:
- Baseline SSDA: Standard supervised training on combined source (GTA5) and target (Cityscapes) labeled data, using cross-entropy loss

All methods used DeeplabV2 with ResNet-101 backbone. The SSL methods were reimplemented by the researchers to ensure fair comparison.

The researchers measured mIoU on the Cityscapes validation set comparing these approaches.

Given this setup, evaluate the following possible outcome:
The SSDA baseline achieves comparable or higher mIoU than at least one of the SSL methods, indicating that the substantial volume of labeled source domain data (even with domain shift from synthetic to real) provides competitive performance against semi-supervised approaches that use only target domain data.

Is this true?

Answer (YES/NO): YES